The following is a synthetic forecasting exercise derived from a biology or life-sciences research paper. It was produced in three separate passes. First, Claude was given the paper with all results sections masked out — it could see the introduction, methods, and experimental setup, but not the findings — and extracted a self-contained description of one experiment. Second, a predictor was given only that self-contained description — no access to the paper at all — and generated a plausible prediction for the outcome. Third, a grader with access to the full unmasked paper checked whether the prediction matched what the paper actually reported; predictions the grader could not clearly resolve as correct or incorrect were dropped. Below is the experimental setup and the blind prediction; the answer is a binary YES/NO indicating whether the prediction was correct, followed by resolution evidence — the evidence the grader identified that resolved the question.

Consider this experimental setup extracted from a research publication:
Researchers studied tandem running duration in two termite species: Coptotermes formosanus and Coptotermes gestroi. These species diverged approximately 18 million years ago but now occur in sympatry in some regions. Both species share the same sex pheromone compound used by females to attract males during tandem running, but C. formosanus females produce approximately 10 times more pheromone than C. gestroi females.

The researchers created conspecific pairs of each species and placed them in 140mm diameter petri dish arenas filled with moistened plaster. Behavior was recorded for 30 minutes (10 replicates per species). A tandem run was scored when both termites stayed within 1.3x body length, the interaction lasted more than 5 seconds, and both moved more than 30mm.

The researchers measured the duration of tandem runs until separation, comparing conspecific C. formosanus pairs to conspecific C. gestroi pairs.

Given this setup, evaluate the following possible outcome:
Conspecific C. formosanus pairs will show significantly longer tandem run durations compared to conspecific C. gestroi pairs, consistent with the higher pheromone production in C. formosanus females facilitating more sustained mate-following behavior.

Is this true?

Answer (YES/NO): NO